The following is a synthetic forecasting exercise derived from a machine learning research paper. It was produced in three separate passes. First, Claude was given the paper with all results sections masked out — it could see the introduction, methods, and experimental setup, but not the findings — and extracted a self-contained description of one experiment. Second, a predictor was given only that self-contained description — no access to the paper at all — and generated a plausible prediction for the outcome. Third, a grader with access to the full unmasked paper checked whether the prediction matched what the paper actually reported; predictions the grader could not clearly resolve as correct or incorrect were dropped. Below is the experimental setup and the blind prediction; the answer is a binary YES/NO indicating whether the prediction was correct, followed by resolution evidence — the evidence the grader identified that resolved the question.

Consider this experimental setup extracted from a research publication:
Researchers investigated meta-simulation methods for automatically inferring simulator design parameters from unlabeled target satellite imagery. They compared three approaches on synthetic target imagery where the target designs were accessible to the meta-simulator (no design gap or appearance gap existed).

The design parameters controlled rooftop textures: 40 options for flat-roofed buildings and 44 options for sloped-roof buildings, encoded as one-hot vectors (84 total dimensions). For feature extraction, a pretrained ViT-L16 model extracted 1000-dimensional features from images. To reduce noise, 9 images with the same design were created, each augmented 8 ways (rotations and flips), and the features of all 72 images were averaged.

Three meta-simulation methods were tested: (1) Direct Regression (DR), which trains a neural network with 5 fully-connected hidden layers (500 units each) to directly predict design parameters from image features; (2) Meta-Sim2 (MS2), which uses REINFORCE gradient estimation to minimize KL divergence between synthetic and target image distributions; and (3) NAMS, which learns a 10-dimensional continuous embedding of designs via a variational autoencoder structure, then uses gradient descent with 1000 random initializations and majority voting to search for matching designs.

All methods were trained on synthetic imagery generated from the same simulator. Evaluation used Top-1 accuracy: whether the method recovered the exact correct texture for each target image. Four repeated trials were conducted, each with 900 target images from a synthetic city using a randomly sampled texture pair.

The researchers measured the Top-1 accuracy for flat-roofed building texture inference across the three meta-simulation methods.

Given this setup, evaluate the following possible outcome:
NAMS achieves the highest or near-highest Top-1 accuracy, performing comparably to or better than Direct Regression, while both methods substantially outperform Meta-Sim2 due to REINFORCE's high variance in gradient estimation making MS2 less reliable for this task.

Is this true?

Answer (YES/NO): NO